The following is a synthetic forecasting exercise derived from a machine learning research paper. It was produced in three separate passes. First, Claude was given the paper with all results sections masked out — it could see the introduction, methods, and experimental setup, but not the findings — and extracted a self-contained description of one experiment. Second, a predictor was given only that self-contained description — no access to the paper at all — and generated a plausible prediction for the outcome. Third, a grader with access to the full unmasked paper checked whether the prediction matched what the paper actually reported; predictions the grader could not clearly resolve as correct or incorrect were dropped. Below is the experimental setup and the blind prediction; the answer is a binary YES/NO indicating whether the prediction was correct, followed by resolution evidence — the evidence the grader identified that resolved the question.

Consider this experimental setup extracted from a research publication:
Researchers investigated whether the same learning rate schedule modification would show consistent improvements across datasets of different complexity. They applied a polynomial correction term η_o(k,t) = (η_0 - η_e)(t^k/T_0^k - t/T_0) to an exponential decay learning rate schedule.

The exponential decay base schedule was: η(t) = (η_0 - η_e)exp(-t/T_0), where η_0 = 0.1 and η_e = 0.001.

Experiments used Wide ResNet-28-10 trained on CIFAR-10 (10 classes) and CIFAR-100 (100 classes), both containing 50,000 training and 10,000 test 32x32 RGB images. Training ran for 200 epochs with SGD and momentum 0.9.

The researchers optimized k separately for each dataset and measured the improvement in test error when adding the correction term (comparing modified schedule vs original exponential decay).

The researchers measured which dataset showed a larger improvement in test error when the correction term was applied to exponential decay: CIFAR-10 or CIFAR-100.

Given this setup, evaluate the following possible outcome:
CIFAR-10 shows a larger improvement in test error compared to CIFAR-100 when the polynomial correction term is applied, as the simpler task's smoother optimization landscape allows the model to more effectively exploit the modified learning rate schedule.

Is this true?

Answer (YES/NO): NO